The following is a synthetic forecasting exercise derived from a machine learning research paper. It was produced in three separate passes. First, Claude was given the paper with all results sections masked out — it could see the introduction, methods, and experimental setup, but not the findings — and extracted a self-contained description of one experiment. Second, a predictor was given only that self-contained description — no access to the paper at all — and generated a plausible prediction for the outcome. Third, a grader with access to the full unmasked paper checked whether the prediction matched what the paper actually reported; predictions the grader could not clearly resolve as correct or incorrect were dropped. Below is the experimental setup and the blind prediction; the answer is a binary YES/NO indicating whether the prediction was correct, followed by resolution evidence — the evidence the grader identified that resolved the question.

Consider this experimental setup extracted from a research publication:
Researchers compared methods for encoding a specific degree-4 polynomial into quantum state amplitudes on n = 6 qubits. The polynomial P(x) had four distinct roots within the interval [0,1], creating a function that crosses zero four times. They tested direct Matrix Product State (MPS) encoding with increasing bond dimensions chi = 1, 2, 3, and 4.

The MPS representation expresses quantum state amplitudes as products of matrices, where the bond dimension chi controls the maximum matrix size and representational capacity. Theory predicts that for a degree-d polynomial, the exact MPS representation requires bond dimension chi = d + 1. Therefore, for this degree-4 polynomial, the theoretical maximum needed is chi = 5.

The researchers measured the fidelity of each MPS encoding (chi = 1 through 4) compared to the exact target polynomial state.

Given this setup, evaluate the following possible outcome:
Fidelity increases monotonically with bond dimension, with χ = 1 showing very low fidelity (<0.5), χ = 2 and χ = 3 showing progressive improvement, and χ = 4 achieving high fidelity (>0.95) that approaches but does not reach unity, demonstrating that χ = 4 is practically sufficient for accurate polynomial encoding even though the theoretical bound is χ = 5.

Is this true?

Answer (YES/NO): NO